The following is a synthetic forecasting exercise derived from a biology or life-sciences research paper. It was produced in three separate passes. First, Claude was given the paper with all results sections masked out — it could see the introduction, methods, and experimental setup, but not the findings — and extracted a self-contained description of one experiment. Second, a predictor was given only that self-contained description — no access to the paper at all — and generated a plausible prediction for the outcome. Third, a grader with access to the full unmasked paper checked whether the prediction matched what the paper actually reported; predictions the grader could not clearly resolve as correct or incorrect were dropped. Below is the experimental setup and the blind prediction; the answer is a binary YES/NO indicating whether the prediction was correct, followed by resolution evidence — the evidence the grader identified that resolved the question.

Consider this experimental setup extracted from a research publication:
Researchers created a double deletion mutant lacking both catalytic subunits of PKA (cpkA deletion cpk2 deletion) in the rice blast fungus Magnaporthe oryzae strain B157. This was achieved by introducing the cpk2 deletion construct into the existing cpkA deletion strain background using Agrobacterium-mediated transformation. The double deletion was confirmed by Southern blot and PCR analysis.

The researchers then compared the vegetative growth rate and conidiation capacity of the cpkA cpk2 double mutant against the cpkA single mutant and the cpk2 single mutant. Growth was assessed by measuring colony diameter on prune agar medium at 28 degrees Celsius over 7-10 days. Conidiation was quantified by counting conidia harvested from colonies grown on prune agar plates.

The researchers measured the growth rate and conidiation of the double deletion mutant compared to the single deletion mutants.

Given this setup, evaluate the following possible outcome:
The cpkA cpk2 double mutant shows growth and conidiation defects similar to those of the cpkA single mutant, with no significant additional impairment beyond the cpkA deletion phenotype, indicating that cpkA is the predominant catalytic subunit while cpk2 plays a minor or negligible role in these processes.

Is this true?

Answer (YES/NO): NO